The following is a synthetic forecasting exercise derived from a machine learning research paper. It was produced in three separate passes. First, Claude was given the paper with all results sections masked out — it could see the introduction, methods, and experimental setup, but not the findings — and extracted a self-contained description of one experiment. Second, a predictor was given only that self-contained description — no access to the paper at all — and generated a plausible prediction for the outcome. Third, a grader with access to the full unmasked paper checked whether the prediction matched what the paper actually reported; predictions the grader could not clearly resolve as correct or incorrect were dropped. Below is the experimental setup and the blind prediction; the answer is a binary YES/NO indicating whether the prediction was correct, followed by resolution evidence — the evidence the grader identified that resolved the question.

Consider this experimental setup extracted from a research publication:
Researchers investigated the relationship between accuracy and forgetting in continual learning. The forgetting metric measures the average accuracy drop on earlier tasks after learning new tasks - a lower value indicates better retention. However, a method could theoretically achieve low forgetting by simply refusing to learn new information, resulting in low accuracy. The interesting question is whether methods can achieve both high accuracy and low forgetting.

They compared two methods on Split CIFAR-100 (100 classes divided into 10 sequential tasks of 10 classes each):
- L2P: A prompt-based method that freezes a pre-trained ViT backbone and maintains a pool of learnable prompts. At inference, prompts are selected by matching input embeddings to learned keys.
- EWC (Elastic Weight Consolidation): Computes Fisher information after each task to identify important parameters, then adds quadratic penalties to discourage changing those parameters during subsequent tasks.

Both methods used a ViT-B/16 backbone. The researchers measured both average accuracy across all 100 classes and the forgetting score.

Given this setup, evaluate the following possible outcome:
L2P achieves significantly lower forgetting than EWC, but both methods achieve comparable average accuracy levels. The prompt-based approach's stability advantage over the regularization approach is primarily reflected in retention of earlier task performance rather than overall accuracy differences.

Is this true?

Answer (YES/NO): NO